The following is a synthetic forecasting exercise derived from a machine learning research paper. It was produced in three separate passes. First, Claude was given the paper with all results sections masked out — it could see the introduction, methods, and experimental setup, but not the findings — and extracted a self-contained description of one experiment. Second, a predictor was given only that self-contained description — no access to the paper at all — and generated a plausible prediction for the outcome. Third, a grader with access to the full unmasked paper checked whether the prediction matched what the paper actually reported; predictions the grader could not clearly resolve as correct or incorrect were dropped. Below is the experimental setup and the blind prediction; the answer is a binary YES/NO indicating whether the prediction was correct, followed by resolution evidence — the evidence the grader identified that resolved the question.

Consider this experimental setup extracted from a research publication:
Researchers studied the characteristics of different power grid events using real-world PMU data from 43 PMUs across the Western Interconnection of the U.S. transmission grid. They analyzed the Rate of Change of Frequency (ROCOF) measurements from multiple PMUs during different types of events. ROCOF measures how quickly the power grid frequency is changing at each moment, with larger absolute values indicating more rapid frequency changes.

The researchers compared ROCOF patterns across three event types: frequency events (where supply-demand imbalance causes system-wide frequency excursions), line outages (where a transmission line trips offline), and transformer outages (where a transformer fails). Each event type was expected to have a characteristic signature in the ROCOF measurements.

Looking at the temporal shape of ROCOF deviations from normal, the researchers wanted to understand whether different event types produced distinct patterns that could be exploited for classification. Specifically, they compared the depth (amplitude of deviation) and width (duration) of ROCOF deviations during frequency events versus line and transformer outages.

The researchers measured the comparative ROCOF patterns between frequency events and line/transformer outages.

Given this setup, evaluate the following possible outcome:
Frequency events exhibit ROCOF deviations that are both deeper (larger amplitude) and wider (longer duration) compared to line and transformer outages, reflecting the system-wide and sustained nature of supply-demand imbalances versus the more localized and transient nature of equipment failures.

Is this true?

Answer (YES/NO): YES